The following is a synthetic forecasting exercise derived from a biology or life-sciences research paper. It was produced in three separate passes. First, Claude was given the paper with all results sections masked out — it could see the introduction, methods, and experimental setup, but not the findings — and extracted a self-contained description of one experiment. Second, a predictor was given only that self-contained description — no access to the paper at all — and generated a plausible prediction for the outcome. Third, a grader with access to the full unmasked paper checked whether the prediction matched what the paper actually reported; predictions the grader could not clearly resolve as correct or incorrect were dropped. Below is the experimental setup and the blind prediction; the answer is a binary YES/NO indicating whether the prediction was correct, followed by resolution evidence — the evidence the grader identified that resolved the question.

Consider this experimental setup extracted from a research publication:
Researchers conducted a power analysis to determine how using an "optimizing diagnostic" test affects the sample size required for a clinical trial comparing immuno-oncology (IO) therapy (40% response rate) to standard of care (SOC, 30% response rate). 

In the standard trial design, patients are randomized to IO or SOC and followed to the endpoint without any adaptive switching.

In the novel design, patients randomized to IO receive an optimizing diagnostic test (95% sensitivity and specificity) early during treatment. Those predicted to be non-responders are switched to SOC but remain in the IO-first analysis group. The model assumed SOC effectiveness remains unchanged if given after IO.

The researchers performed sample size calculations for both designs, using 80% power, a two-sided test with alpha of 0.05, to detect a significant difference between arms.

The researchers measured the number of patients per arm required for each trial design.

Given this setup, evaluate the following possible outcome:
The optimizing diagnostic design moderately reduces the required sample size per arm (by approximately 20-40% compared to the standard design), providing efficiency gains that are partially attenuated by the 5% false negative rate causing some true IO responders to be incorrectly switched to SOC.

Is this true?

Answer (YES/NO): NO